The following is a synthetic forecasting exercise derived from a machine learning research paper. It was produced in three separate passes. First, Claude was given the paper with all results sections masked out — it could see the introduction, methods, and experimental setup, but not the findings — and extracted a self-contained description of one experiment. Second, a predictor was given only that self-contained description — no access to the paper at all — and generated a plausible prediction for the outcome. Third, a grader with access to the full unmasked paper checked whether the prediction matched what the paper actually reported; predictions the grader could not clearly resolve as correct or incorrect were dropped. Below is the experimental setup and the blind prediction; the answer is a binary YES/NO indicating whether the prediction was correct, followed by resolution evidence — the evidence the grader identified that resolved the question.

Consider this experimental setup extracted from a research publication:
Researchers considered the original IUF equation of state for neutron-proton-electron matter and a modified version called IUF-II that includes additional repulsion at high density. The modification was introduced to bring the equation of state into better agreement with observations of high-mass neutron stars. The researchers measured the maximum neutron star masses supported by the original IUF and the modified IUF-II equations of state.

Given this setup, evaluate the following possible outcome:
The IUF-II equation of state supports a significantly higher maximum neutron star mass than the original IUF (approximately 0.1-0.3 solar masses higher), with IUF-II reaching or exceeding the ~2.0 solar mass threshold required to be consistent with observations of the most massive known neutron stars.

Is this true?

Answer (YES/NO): YES